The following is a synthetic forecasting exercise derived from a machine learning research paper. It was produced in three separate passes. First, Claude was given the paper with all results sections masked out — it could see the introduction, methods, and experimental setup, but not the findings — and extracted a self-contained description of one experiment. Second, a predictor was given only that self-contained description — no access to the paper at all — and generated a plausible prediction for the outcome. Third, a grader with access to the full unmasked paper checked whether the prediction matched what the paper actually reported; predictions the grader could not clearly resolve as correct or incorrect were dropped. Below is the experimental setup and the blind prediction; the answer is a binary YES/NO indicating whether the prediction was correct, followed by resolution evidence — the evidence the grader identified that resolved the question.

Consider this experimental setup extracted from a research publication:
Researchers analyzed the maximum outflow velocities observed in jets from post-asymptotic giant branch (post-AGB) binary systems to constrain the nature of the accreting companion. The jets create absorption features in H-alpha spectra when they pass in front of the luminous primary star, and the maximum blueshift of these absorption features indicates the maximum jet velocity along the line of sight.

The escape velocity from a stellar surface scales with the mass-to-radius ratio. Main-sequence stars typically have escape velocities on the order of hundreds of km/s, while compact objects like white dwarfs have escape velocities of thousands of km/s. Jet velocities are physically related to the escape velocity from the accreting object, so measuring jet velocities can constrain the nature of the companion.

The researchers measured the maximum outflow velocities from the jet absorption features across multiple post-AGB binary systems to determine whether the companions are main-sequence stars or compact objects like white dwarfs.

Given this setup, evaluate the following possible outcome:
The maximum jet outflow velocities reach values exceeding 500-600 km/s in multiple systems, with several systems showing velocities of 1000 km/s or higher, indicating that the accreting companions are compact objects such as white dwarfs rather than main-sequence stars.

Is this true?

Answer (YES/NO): NO